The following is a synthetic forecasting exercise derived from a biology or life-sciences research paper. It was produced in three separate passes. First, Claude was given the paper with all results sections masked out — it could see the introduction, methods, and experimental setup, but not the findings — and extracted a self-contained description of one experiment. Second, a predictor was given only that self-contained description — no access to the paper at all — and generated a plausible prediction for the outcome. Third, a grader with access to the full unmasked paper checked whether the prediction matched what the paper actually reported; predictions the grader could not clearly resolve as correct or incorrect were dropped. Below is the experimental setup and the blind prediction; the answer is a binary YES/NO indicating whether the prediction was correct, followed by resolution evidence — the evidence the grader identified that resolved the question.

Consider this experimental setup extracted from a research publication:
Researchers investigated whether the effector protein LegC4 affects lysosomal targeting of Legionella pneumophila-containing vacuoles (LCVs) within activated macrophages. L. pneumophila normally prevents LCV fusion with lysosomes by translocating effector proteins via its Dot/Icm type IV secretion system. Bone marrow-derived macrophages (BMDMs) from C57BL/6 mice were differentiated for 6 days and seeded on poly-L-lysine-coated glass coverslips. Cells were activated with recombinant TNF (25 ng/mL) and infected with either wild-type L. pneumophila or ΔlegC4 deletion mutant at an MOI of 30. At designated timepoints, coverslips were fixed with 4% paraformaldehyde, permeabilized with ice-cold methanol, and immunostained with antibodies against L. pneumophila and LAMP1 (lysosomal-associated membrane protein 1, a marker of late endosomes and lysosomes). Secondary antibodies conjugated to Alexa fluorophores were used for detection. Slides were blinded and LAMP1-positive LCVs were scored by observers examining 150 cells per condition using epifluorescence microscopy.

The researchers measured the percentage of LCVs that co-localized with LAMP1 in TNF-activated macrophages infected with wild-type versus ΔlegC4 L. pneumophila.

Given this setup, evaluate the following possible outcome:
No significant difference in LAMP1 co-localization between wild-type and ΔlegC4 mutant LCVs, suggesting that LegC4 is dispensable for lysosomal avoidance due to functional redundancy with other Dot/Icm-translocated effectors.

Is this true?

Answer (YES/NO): NO